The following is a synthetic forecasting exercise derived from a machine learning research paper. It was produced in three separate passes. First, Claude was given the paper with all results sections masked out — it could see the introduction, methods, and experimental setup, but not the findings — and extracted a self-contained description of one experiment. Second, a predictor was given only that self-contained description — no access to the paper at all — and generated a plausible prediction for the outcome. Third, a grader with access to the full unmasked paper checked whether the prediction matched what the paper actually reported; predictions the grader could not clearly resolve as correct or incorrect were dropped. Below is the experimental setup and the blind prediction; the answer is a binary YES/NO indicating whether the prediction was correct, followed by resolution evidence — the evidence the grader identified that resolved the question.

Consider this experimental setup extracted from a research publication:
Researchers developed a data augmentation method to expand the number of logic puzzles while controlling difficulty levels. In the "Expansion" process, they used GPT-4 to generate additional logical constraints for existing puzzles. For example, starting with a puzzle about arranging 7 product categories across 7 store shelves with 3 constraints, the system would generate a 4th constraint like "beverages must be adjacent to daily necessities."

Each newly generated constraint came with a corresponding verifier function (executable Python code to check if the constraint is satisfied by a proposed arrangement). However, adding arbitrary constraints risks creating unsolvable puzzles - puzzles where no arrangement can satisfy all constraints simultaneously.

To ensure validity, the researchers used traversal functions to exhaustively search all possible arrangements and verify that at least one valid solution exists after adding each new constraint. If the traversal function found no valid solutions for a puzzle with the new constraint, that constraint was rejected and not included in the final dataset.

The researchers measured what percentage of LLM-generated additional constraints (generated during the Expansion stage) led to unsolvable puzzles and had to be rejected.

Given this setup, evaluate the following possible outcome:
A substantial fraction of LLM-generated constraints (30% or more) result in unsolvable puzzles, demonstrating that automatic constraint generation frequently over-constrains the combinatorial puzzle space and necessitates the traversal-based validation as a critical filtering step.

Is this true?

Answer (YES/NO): YES